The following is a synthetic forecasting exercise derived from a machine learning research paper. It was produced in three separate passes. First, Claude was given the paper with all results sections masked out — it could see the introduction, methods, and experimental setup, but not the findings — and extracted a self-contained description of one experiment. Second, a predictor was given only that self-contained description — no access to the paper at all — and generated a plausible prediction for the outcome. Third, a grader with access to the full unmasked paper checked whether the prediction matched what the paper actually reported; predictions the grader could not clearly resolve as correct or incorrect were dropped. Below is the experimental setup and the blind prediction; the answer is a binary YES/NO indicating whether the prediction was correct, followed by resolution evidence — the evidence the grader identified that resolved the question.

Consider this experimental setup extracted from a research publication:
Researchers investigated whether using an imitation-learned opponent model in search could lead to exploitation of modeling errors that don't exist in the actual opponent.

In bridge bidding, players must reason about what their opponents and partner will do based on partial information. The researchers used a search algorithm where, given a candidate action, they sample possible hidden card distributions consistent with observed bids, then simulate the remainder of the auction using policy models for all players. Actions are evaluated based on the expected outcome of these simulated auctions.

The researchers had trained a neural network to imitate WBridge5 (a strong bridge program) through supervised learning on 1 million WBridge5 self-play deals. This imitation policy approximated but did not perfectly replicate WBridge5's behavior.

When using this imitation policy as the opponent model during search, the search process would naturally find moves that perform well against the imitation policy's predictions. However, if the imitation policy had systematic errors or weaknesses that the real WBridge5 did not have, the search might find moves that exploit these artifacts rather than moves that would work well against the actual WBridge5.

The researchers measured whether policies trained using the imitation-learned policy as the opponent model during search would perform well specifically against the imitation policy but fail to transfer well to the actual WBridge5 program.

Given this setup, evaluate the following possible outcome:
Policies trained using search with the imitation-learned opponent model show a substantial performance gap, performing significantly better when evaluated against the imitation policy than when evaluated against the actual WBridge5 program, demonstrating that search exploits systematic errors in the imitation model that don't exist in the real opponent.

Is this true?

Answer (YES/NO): YES